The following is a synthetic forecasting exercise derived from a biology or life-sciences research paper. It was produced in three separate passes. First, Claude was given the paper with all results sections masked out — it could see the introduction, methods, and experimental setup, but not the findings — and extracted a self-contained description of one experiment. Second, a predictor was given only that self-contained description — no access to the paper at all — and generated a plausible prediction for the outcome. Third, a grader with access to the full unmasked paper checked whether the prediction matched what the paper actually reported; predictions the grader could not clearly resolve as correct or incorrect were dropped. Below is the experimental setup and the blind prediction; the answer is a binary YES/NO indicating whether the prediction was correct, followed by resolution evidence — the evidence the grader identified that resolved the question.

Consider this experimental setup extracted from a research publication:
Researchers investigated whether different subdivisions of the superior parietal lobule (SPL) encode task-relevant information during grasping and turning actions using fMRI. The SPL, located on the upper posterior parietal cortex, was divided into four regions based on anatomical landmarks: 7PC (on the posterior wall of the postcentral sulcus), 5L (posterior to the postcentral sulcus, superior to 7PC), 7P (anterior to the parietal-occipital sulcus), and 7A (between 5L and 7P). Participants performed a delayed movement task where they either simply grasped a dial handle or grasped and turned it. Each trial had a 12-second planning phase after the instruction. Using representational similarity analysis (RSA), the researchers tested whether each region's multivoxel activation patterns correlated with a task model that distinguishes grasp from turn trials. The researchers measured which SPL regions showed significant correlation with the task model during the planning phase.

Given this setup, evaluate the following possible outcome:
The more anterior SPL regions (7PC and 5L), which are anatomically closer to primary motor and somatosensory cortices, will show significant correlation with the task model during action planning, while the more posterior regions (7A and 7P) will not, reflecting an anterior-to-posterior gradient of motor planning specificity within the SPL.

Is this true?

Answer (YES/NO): NO